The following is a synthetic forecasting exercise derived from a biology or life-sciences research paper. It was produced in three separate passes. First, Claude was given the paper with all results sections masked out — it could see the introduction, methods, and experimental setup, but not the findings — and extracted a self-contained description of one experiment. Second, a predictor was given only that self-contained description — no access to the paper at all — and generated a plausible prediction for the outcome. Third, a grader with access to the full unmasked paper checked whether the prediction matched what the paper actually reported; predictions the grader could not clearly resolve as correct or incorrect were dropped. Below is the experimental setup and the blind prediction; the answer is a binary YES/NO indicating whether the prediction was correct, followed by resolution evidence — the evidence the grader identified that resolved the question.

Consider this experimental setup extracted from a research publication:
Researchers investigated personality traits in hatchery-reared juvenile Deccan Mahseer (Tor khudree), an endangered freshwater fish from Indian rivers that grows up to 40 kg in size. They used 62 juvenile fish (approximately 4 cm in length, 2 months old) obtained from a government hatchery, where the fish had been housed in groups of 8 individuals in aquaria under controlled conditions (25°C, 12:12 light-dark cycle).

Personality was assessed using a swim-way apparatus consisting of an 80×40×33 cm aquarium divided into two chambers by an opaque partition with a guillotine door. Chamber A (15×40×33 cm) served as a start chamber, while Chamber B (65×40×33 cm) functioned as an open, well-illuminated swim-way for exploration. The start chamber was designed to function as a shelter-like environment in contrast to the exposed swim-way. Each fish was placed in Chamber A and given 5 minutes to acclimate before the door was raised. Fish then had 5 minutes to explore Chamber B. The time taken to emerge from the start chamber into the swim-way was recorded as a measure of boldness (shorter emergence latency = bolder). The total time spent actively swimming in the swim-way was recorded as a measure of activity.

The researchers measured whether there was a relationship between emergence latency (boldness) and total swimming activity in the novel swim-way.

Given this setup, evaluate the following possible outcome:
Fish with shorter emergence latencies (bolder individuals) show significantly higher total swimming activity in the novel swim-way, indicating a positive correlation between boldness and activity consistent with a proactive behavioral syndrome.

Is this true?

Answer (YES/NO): YES